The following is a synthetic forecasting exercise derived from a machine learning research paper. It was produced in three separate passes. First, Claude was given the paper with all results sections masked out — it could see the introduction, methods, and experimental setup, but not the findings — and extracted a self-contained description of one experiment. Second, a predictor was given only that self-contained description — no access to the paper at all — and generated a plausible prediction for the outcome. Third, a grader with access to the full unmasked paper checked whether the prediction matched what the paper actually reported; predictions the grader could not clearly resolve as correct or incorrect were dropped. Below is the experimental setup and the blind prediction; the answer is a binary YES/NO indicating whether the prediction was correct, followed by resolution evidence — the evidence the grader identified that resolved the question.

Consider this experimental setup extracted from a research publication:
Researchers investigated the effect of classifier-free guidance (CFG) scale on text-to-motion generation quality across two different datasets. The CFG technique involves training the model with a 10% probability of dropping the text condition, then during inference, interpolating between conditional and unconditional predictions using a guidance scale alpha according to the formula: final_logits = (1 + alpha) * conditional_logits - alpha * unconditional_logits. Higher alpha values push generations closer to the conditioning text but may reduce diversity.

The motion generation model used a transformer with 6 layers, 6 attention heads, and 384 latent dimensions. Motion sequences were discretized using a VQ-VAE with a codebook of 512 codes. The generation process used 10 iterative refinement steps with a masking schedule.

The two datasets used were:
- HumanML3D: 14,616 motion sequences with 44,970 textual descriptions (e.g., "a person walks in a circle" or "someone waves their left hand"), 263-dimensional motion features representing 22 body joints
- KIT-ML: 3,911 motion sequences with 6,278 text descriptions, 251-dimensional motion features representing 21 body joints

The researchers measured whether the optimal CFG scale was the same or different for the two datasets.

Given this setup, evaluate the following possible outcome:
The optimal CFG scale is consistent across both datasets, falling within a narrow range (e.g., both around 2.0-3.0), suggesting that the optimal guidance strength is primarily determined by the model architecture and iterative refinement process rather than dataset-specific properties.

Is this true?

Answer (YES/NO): NO